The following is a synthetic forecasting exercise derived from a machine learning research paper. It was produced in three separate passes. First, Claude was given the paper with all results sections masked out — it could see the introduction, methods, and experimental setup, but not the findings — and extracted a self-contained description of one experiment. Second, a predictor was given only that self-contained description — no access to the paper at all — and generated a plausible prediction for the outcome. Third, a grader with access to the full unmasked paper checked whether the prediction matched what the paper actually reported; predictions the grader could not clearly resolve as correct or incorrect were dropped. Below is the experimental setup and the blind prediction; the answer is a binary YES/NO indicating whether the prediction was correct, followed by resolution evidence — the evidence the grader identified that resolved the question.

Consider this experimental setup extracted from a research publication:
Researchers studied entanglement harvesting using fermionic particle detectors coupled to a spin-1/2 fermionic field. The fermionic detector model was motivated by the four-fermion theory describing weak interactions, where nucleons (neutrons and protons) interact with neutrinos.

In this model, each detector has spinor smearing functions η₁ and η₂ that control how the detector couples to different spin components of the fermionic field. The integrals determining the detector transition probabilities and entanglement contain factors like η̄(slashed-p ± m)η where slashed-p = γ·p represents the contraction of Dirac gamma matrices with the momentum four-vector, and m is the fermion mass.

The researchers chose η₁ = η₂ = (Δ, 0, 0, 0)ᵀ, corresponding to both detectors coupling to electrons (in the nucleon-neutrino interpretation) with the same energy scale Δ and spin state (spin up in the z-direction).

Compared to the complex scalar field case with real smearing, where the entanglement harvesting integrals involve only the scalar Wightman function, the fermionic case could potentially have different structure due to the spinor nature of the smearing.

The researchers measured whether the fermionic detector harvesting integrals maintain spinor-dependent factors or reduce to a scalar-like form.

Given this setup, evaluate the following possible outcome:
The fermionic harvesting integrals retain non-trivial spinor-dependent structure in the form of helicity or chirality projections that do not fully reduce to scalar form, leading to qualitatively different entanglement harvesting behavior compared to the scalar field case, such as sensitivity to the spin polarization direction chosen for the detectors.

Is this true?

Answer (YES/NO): NO